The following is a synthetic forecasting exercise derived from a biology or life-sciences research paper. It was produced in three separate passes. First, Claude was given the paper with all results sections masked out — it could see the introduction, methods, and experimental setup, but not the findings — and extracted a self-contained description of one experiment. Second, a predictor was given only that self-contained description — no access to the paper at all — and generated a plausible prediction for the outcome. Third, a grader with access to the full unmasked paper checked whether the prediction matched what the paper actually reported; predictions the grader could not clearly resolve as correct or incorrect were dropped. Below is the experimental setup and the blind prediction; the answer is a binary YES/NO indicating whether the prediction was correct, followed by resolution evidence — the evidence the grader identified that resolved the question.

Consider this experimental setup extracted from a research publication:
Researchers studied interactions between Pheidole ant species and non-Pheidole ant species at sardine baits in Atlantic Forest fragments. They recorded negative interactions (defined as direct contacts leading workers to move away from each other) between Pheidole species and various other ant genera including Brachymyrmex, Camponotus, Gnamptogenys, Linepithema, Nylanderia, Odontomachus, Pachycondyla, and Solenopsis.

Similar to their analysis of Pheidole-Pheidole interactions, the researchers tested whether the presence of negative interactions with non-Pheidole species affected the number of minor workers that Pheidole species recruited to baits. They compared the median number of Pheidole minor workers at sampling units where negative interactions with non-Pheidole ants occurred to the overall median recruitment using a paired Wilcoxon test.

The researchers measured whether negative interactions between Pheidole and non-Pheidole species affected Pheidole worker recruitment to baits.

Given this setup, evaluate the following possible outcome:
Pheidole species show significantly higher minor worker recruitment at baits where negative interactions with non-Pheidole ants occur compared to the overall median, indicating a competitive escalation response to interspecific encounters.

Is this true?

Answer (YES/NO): NO